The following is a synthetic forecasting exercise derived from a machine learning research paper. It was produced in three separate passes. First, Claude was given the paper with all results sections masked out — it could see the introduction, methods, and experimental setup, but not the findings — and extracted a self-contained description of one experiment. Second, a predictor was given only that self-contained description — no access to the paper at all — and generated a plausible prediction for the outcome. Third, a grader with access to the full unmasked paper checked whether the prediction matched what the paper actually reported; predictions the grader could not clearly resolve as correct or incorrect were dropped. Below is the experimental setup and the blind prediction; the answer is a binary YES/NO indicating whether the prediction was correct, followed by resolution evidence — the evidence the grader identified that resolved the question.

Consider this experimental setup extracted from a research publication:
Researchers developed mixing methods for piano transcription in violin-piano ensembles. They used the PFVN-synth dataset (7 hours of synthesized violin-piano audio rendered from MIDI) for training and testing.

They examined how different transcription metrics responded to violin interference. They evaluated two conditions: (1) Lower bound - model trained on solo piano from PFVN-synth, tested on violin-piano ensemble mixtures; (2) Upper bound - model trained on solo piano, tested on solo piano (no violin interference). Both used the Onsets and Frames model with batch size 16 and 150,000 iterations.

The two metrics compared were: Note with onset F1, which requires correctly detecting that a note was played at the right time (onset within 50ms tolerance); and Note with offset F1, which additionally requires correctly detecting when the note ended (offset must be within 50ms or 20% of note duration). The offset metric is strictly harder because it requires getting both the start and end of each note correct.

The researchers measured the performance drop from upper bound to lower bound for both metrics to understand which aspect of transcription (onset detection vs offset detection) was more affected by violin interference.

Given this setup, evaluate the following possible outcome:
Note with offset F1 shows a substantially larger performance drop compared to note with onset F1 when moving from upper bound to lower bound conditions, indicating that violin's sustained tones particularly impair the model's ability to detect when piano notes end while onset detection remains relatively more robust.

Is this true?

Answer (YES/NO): YES